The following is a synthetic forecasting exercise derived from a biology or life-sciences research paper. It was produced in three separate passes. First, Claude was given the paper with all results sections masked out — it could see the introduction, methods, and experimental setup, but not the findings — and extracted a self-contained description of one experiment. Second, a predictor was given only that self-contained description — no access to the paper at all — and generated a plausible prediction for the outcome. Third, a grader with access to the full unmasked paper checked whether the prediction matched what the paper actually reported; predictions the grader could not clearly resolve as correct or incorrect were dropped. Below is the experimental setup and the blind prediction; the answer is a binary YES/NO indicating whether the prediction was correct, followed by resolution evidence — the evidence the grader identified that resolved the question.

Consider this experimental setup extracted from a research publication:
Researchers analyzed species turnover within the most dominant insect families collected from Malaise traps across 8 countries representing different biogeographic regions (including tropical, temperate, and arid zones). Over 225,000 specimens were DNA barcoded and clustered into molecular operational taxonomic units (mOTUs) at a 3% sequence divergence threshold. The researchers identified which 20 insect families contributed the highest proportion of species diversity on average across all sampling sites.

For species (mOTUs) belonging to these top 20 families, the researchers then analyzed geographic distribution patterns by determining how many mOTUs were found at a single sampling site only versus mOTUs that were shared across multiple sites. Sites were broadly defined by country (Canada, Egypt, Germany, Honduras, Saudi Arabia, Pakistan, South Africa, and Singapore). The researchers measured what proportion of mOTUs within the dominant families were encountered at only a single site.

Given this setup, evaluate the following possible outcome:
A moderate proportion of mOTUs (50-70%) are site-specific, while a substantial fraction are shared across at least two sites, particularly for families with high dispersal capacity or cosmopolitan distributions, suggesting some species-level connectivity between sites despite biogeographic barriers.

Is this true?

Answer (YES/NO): NO